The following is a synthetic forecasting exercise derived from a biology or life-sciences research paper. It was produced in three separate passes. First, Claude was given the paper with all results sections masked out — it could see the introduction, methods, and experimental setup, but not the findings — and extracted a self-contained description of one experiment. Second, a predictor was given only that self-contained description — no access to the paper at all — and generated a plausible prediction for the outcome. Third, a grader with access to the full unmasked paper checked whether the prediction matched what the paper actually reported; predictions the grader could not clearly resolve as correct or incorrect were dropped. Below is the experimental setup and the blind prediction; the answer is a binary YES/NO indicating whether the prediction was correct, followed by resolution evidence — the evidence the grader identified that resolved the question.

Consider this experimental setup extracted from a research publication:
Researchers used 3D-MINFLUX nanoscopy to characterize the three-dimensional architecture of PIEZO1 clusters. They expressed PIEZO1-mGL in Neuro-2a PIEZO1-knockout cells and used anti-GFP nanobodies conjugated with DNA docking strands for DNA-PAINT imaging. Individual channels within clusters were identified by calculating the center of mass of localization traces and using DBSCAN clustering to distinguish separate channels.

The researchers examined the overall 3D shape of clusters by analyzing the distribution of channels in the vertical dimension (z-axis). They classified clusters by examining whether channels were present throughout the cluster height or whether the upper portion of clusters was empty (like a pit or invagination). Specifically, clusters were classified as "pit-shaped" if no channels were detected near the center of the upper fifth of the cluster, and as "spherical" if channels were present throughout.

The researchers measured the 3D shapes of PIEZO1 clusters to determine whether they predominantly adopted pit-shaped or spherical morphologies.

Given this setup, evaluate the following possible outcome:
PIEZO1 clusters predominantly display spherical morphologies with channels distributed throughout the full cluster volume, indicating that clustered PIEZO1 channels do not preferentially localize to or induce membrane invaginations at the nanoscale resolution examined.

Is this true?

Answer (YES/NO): NO